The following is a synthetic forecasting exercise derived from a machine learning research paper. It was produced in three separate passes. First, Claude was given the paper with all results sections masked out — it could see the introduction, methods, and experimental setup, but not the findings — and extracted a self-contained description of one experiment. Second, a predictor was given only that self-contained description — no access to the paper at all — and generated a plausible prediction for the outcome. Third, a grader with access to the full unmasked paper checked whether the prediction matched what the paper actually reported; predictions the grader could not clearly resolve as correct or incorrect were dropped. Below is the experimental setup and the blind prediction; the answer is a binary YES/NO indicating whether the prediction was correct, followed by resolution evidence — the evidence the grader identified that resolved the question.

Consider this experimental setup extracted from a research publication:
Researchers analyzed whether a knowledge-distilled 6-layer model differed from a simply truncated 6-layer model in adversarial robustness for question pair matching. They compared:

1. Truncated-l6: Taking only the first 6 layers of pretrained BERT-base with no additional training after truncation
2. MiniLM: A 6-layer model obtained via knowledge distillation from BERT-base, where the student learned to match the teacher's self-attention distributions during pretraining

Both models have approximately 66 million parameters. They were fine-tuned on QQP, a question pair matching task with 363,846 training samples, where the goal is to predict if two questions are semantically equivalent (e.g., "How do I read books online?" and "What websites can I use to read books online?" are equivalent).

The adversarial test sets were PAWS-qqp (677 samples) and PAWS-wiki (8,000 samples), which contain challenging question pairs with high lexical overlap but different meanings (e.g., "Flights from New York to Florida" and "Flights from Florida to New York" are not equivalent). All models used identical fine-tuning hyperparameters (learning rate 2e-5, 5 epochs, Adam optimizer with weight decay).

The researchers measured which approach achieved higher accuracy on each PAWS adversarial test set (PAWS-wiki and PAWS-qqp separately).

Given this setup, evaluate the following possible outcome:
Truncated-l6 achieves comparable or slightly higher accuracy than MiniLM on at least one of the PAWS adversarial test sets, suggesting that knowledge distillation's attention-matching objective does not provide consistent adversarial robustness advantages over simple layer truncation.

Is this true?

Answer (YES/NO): YES